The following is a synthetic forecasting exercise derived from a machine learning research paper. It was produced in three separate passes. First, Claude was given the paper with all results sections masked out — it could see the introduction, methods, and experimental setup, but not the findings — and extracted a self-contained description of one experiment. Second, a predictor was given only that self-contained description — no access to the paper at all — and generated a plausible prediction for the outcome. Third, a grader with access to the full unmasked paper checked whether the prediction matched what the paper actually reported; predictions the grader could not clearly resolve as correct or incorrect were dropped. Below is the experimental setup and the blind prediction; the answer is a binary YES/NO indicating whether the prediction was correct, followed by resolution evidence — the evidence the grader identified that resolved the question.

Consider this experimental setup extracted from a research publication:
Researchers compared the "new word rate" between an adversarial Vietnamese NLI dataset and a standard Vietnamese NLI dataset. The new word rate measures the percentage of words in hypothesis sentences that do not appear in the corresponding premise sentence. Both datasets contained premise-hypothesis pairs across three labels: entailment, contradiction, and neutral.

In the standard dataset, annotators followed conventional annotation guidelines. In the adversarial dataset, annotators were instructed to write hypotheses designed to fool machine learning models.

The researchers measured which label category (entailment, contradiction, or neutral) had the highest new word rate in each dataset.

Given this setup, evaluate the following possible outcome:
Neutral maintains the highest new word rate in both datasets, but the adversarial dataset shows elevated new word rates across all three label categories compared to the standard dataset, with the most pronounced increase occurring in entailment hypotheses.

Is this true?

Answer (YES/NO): NO